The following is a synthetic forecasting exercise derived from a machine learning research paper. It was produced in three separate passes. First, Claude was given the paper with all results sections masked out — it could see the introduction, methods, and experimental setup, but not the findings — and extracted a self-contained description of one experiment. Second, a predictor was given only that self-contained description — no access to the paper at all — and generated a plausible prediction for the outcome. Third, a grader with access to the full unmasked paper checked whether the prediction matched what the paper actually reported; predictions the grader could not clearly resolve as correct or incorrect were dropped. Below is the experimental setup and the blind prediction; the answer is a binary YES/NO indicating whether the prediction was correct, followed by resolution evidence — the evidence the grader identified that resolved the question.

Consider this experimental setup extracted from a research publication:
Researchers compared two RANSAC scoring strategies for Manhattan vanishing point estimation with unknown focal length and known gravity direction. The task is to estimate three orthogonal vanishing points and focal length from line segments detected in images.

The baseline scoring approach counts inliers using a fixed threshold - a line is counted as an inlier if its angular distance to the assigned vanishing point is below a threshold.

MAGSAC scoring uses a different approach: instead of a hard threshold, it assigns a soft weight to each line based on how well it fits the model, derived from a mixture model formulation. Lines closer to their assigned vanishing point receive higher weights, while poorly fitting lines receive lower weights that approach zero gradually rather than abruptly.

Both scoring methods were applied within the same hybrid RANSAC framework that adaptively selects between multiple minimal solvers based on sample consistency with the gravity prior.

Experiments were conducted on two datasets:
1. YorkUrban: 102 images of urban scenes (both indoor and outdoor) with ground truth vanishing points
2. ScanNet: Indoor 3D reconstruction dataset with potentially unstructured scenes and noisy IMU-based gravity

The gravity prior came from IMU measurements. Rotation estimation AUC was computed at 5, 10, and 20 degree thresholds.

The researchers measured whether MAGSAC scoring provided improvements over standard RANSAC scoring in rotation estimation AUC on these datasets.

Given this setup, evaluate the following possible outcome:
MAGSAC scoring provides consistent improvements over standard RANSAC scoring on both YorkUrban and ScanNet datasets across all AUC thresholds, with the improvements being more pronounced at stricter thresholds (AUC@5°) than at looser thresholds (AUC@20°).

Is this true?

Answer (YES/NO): NO